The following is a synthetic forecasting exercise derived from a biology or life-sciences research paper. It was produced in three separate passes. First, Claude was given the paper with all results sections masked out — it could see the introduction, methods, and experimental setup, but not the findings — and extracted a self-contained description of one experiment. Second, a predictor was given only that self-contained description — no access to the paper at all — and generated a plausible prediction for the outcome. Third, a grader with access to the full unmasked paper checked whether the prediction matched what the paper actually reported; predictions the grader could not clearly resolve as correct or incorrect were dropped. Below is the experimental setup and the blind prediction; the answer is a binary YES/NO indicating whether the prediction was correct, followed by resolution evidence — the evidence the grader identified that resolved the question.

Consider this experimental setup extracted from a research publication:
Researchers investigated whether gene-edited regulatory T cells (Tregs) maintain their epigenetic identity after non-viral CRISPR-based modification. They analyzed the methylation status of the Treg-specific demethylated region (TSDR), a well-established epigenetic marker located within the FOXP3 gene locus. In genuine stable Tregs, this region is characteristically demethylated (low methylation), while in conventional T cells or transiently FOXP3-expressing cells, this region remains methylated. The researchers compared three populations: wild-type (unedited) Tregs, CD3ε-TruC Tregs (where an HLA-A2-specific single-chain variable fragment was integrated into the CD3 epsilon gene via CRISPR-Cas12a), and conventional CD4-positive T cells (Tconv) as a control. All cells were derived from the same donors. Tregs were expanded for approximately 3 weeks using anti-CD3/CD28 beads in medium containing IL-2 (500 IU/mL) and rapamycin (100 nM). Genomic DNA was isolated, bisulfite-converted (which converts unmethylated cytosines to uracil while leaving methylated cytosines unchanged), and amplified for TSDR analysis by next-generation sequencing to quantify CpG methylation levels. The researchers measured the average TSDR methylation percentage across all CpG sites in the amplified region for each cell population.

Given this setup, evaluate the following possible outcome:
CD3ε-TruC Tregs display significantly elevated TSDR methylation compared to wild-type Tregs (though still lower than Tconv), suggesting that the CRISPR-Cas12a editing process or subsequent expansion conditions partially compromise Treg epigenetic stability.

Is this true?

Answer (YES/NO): NO